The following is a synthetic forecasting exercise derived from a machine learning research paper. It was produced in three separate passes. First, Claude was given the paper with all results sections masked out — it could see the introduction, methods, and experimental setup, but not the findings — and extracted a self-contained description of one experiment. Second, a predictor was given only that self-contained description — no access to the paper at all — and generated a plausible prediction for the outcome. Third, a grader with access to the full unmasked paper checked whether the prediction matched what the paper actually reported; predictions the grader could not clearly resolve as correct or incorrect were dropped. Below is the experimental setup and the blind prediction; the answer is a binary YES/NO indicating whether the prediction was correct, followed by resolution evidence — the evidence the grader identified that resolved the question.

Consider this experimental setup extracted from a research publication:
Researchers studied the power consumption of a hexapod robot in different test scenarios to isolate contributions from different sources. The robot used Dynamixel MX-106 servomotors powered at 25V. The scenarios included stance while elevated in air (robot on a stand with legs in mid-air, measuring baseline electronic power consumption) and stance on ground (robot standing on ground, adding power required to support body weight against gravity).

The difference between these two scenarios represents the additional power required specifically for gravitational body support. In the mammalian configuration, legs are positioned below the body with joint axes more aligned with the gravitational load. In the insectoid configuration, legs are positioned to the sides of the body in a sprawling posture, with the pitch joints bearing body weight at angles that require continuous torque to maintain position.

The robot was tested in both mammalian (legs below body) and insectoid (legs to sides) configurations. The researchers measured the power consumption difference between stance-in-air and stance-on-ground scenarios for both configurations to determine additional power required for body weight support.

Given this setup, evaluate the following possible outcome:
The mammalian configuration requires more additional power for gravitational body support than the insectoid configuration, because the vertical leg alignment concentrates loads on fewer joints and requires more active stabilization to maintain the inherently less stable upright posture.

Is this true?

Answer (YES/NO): NO